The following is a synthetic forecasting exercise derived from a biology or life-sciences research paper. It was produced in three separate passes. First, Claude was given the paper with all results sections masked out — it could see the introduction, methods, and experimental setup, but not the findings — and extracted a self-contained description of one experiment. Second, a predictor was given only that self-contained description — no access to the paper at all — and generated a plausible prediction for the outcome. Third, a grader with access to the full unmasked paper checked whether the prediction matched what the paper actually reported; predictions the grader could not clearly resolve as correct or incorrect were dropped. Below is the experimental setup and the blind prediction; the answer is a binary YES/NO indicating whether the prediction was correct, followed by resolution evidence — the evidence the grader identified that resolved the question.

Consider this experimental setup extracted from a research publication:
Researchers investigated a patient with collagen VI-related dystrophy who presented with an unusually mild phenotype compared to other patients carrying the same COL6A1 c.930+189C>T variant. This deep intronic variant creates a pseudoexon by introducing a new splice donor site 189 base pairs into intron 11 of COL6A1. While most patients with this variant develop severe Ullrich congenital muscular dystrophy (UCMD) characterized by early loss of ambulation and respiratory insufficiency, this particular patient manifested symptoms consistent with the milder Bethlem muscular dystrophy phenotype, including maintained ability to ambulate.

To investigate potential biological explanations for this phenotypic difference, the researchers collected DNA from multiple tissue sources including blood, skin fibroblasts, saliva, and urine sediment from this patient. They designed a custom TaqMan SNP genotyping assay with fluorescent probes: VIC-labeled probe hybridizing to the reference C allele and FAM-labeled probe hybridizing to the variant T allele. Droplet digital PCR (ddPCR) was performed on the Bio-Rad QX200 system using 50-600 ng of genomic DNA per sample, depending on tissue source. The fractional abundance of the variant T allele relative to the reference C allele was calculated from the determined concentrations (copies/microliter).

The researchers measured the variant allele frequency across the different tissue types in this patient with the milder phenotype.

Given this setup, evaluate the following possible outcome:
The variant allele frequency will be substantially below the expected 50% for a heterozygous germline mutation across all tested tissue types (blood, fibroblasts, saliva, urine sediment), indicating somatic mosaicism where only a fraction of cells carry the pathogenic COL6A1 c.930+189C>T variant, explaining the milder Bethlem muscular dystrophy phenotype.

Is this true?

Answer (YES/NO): YES